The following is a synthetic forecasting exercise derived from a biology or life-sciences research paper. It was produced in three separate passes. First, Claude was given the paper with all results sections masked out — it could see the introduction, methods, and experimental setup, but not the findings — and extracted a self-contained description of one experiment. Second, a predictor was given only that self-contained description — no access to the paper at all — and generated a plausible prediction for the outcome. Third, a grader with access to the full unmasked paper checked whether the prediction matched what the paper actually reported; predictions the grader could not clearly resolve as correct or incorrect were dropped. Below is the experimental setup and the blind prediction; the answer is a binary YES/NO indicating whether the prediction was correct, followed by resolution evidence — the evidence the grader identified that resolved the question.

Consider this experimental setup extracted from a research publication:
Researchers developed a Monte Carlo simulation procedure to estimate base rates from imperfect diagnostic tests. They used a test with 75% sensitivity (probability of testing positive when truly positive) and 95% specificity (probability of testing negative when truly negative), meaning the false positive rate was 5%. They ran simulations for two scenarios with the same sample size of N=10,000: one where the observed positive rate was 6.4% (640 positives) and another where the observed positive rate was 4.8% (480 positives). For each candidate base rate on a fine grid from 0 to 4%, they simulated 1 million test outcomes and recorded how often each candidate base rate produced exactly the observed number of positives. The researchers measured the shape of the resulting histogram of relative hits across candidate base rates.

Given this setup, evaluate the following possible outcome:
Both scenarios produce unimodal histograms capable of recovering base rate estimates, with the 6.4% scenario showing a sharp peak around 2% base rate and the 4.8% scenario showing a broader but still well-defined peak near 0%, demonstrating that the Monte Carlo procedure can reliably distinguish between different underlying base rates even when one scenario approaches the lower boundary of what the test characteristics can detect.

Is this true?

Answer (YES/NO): NO